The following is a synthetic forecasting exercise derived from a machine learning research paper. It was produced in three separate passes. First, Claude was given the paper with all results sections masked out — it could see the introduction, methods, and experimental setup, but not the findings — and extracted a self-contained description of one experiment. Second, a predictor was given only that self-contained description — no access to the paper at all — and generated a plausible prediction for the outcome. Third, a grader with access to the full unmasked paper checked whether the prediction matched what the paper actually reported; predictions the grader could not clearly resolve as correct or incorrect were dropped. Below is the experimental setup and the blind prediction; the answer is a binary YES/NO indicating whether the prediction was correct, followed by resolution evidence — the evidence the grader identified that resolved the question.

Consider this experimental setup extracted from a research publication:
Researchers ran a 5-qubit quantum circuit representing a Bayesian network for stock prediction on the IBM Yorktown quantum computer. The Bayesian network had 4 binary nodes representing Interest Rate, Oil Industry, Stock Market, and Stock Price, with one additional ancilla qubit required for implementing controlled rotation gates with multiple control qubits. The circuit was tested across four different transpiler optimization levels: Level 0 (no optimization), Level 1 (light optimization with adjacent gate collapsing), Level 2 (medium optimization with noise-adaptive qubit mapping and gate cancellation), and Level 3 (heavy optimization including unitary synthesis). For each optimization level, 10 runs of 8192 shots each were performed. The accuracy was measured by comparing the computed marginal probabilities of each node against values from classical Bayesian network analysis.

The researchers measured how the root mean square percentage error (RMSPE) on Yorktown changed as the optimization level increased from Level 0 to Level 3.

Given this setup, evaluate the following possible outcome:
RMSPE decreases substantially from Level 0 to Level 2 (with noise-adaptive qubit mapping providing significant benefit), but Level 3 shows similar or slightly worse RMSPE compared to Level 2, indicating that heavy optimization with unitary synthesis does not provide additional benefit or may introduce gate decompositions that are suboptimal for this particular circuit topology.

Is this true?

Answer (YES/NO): NO